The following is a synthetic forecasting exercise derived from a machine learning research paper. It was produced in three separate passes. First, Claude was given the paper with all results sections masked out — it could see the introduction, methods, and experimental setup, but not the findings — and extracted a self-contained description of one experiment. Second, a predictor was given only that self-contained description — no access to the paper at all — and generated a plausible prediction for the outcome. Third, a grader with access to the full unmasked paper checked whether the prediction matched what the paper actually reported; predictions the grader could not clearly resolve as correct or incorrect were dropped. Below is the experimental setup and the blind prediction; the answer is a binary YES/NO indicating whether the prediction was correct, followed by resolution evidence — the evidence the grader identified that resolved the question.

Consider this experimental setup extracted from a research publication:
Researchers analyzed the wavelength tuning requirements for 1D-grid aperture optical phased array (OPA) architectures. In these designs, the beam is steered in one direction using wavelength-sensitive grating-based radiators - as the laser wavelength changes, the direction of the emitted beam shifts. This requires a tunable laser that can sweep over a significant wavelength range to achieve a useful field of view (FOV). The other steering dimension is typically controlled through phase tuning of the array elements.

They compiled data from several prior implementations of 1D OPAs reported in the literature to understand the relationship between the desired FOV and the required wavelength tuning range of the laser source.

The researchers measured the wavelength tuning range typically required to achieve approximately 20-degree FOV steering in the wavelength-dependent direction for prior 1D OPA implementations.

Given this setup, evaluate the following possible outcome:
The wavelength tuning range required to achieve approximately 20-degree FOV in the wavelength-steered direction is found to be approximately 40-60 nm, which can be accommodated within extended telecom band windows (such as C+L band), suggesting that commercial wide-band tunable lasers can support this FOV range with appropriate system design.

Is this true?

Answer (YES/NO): NO